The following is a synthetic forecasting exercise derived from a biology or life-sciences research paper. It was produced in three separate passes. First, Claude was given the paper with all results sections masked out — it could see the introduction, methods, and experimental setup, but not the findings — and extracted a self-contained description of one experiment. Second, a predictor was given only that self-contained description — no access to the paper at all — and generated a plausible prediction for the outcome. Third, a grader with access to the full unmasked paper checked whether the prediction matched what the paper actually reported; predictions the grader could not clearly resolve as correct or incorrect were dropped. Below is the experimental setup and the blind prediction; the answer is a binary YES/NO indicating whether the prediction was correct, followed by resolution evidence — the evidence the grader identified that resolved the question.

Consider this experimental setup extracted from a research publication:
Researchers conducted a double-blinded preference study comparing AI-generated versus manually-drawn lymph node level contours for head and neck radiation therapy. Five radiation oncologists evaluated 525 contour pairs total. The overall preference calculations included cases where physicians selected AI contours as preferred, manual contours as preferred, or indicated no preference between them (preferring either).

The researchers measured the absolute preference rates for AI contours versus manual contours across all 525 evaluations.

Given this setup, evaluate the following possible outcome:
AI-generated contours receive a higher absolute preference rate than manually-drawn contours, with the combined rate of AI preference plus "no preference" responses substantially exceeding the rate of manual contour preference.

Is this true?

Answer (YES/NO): YES